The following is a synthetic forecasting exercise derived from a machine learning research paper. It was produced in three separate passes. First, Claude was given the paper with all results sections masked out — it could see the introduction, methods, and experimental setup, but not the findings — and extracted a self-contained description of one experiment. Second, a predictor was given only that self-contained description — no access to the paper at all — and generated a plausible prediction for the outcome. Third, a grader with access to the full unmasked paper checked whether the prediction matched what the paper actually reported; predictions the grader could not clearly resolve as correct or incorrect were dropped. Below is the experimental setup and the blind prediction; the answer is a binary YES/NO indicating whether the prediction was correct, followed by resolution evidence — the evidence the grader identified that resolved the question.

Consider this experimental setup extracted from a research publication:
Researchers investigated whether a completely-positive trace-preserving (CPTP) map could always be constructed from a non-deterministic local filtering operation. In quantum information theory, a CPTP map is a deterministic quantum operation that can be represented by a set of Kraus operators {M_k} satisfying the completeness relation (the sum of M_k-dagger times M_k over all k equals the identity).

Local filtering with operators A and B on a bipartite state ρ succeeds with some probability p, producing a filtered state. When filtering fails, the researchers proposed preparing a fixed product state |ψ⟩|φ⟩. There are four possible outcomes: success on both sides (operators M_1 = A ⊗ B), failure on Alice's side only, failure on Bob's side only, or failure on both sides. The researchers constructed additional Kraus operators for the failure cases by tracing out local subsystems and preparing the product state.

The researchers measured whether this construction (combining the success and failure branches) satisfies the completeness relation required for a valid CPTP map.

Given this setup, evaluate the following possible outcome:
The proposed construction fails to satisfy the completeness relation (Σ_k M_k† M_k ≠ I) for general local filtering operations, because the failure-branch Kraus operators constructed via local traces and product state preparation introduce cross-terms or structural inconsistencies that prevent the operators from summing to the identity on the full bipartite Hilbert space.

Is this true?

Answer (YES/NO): NO